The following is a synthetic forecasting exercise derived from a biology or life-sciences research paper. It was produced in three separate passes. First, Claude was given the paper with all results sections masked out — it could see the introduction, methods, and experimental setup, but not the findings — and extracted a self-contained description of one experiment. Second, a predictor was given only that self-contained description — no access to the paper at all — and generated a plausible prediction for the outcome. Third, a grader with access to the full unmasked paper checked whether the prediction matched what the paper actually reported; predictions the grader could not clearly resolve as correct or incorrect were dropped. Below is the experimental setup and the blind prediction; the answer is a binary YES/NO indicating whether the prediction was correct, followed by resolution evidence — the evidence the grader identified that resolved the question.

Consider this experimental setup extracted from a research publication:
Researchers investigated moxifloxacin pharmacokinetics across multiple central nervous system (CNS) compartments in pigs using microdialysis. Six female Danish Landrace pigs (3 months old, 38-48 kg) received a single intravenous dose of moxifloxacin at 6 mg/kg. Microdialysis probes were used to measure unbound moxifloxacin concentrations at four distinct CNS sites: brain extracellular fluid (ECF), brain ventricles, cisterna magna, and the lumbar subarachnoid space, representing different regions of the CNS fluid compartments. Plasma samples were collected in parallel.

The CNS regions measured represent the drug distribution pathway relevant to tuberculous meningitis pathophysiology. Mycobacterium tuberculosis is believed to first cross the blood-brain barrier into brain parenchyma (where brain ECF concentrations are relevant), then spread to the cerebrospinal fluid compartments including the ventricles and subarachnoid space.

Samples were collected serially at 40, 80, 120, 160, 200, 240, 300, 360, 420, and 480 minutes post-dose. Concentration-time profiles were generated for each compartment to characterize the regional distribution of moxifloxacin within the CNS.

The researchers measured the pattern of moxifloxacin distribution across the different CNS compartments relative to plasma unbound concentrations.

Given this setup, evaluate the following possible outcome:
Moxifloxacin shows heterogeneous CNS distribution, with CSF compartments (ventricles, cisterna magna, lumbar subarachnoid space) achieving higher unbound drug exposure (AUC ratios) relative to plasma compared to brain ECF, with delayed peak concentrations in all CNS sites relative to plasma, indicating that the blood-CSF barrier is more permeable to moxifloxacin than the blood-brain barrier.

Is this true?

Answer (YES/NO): YES